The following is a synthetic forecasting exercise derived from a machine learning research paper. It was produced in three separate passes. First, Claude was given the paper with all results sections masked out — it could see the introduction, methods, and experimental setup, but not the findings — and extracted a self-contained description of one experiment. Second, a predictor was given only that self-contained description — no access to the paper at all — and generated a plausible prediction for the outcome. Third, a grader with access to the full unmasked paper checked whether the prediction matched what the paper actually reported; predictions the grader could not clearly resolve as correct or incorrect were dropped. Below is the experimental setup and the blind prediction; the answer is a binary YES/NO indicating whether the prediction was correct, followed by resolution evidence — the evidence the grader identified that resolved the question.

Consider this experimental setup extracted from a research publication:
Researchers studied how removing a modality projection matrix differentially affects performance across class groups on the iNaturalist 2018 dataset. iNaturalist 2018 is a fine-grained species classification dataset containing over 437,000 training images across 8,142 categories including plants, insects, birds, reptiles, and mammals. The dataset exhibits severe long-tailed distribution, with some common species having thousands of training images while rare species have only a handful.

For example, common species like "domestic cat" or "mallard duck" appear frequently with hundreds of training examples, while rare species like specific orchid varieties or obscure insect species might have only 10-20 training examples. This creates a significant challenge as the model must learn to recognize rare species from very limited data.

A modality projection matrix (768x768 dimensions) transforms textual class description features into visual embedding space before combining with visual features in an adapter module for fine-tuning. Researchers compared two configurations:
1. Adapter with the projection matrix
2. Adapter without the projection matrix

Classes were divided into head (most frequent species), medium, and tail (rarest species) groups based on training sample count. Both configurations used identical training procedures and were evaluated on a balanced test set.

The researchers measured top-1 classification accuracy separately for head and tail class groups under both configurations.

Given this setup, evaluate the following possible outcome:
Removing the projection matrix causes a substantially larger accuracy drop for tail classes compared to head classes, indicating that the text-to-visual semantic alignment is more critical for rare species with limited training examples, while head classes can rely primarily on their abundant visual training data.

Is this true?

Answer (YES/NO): NO